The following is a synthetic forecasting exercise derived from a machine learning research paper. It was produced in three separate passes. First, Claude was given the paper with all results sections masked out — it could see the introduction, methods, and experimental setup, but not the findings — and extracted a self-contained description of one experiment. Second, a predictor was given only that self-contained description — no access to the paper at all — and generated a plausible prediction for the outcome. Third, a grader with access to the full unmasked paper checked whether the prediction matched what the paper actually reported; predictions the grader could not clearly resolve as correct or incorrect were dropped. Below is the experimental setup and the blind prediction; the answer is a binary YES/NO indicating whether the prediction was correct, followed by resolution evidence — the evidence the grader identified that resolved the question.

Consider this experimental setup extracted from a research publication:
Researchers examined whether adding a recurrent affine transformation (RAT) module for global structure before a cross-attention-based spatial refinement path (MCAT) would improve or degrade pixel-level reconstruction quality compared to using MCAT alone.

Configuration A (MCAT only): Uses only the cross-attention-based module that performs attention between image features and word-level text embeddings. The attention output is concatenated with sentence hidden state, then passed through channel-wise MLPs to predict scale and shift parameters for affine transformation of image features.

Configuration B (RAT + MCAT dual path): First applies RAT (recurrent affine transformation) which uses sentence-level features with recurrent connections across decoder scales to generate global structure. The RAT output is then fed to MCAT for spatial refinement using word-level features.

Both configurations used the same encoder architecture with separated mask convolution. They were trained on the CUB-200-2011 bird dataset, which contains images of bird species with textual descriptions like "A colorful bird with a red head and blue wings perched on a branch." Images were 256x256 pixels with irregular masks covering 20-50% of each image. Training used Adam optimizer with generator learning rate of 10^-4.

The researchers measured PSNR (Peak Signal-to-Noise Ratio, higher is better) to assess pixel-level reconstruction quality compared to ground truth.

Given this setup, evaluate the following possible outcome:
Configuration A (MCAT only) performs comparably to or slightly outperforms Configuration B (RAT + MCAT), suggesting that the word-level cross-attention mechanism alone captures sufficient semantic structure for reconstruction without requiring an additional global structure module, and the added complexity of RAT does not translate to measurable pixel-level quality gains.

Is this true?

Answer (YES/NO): YES